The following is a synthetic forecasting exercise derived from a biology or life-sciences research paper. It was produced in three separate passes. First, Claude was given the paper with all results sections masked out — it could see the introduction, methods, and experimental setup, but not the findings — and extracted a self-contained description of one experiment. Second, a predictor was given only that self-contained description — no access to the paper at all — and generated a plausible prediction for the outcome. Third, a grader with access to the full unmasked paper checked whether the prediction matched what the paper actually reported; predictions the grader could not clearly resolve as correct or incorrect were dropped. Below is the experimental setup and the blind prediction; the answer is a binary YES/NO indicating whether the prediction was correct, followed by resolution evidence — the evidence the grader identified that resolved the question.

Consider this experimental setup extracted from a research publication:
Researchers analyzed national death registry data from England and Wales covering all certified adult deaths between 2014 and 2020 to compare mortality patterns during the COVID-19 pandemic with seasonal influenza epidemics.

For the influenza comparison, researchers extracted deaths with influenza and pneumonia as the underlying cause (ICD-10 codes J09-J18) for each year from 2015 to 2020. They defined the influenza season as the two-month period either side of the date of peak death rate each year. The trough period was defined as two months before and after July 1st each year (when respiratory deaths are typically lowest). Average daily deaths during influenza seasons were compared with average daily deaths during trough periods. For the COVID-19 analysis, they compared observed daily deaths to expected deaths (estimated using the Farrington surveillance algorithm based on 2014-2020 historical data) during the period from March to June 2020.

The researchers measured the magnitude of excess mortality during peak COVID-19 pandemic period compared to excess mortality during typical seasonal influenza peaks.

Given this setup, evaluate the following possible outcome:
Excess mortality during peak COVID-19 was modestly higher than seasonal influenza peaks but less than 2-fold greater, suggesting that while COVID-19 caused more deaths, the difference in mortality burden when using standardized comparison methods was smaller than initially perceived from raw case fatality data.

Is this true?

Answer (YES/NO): NO